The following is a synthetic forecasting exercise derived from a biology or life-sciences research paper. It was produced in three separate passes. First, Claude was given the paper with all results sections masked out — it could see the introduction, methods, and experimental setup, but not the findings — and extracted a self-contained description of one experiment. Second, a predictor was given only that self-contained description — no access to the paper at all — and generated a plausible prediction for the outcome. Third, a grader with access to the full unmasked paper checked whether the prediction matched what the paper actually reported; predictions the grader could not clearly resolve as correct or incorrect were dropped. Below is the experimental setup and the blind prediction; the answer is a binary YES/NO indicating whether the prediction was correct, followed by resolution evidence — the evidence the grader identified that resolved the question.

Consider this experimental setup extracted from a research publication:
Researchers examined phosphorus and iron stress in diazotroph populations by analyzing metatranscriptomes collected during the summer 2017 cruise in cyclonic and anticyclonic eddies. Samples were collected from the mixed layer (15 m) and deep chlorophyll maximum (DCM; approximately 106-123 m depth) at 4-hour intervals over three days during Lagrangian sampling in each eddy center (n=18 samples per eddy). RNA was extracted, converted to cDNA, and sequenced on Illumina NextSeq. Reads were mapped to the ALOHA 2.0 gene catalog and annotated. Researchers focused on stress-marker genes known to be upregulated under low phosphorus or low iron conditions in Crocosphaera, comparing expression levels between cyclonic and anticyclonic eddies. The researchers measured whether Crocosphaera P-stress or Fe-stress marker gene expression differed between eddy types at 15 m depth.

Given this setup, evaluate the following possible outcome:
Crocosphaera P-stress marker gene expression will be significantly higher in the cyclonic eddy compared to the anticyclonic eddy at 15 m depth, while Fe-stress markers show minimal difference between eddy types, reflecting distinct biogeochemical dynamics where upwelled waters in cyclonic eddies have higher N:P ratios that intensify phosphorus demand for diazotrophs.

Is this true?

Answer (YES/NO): YES